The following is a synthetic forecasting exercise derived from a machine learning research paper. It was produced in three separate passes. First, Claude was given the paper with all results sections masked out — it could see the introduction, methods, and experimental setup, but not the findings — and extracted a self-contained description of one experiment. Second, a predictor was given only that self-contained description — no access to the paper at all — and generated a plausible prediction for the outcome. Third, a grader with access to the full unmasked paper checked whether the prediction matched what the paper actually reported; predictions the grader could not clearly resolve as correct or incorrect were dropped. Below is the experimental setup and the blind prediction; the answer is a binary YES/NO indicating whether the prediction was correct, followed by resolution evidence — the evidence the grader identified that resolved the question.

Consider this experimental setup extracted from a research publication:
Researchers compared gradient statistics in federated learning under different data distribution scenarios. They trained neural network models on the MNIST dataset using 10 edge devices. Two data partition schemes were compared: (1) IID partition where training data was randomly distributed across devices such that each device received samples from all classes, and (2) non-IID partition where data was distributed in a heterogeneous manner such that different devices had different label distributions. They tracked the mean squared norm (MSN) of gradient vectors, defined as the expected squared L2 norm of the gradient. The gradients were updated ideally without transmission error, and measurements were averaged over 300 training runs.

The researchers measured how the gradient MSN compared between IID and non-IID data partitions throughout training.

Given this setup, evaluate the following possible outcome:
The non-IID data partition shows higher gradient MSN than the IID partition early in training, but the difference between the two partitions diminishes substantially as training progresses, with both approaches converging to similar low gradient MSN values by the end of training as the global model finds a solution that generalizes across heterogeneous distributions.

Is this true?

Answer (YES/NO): NO